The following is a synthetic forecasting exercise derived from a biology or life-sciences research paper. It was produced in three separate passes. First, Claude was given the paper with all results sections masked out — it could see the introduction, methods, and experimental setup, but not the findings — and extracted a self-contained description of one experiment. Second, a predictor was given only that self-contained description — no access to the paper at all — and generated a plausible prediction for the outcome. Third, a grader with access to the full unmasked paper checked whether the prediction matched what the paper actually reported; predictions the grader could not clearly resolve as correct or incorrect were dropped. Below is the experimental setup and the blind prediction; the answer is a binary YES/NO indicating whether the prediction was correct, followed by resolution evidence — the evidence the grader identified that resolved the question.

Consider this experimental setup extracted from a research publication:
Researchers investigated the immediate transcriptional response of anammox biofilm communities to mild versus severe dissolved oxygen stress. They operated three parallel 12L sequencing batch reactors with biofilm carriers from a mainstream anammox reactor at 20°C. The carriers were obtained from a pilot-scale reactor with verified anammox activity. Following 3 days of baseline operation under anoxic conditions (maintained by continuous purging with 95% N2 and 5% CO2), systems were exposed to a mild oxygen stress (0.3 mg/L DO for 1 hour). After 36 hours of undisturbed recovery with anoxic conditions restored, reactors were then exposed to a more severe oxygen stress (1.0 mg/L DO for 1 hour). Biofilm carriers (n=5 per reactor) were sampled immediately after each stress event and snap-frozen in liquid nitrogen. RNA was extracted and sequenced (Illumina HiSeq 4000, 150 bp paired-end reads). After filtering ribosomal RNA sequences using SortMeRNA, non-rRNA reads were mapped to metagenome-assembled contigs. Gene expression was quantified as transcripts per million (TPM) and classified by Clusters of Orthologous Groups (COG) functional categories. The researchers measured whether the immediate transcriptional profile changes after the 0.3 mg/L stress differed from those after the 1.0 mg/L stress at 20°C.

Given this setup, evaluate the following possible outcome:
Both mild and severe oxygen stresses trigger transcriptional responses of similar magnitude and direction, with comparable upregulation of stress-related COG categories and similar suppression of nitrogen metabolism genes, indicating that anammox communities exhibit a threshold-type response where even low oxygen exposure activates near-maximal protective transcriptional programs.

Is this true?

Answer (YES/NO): NO